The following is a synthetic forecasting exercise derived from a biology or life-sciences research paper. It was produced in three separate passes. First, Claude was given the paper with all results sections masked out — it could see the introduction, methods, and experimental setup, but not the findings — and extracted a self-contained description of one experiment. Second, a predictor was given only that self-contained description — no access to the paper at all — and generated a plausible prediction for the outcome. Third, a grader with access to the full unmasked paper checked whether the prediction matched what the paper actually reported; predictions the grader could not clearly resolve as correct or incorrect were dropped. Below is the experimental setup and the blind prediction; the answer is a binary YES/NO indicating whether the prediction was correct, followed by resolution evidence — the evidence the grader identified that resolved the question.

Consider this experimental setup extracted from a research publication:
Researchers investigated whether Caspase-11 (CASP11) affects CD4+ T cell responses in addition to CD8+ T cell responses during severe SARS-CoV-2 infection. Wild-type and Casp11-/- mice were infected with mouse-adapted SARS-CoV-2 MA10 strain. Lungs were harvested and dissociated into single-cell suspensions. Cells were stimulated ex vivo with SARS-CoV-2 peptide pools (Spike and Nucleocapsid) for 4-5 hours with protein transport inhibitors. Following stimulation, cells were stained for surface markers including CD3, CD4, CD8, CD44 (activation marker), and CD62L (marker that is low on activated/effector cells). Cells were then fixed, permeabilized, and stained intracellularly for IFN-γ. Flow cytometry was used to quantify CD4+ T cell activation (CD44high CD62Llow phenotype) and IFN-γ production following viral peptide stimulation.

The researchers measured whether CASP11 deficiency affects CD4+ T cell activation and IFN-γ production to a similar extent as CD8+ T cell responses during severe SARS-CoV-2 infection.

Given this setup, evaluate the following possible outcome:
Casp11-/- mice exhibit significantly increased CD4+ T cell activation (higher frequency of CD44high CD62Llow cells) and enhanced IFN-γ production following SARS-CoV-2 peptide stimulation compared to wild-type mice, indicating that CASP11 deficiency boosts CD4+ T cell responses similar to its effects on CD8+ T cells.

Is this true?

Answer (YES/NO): NO